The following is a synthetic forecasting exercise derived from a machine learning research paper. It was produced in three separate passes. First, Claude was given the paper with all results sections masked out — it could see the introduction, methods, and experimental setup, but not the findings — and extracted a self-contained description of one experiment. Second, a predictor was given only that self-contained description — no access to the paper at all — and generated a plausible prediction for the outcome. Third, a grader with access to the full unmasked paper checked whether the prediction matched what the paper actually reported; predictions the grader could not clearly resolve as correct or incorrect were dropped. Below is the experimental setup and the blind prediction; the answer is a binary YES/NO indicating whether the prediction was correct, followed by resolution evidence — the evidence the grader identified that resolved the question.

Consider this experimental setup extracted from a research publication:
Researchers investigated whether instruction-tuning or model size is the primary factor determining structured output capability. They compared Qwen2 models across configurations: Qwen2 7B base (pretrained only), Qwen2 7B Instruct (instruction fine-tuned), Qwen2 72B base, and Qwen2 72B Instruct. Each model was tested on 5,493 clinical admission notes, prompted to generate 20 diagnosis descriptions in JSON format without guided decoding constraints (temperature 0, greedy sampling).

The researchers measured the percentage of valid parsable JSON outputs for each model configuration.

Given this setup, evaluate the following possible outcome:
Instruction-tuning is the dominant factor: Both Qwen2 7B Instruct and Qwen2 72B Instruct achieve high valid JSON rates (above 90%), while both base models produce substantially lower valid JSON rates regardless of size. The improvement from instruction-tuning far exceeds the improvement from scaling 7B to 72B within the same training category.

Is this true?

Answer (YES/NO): YES